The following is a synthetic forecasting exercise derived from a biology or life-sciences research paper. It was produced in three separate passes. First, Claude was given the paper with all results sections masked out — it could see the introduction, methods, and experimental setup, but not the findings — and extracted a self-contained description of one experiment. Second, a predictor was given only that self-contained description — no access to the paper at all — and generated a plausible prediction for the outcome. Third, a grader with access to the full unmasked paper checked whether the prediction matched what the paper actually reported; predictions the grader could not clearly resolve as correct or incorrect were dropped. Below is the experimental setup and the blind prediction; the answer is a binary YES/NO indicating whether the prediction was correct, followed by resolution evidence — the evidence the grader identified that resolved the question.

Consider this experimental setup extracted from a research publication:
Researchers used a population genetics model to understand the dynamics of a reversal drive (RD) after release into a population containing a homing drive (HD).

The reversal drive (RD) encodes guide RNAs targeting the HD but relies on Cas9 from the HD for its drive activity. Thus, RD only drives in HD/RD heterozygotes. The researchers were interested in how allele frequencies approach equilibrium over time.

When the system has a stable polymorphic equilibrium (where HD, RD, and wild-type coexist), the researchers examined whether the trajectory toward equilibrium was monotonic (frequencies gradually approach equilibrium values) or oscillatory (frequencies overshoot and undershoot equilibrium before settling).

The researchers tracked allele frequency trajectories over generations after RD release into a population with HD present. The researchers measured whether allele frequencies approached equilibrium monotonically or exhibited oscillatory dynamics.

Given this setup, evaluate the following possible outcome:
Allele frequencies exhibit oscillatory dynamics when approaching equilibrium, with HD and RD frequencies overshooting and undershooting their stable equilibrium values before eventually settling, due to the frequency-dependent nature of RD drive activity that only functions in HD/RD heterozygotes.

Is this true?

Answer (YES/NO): YES